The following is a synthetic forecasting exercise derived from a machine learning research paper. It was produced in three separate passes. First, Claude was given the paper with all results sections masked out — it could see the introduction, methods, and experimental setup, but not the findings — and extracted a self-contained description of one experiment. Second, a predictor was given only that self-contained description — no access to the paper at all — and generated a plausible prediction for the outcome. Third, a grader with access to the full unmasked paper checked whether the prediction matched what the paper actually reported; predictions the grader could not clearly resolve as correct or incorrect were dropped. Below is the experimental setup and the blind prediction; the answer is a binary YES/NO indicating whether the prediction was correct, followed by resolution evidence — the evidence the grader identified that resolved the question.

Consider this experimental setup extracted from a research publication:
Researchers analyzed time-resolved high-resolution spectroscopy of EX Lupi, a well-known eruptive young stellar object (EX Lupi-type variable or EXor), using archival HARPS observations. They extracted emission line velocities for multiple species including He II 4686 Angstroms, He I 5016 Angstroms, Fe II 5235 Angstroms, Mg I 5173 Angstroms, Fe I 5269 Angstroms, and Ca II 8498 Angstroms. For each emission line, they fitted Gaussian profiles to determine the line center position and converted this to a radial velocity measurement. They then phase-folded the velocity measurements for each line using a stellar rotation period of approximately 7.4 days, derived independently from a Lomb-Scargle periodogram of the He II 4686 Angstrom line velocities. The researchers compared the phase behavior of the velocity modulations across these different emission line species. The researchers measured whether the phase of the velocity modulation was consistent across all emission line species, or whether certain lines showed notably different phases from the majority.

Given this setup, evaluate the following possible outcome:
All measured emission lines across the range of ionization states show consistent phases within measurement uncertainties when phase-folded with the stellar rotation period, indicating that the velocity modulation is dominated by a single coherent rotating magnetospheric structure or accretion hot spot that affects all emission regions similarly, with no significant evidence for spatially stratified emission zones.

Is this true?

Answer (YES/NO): NO